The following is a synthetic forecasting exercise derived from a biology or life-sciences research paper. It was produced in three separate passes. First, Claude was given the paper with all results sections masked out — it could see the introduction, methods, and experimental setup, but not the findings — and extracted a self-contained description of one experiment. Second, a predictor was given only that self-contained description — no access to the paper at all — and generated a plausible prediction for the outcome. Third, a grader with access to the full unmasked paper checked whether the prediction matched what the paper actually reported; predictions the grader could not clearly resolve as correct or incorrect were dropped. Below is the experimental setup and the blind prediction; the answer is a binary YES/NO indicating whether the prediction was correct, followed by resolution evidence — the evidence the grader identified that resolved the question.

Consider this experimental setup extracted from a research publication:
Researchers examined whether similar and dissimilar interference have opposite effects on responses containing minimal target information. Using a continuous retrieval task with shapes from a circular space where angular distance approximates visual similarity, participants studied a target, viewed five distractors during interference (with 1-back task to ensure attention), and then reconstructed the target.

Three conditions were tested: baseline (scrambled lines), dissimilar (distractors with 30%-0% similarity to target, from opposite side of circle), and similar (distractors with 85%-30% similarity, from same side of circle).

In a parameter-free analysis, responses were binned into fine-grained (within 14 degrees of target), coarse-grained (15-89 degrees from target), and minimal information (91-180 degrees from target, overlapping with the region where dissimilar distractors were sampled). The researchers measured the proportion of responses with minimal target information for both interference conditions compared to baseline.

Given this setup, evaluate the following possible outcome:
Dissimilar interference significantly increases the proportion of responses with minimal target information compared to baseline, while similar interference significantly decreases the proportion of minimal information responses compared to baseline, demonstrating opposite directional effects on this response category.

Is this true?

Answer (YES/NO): YES